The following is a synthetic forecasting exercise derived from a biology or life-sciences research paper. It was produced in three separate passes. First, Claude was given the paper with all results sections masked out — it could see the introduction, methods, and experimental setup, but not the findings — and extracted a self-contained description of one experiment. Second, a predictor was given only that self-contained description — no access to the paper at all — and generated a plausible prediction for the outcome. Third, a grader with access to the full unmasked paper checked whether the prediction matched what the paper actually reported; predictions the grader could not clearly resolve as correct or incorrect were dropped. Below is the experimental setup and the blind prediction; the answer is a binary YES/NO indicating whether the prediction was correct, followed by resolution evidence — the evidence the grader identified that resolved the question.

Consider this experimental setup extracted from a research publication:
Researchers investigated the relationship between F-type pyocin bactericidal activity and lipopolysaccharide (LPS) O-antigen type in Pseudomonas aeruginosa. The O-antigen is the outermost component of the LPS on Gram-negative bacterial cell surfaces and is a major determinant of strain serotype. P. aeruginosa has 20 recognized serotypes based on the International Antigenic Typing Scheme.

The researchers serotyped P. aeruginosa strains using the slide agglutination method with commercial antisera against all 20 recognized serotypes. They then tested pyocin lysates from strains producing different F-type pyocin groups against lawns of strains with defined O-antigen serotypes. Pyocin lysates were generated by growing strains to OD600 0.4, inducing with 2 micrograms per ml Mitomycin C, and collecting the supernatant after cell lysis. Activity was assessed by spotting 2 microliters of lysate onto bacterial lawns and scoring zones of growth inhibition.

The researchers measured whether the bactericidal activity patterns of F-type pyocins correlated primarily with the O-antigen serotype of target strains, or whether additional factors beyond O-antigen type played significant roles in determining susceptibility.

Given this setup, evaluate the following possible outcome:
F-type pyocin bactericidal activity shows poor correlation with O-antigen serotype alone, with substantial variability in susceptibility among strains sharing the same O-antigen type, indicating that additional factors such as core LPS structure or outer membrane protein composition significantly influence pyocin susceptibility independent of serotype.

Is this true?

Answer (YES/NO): NO